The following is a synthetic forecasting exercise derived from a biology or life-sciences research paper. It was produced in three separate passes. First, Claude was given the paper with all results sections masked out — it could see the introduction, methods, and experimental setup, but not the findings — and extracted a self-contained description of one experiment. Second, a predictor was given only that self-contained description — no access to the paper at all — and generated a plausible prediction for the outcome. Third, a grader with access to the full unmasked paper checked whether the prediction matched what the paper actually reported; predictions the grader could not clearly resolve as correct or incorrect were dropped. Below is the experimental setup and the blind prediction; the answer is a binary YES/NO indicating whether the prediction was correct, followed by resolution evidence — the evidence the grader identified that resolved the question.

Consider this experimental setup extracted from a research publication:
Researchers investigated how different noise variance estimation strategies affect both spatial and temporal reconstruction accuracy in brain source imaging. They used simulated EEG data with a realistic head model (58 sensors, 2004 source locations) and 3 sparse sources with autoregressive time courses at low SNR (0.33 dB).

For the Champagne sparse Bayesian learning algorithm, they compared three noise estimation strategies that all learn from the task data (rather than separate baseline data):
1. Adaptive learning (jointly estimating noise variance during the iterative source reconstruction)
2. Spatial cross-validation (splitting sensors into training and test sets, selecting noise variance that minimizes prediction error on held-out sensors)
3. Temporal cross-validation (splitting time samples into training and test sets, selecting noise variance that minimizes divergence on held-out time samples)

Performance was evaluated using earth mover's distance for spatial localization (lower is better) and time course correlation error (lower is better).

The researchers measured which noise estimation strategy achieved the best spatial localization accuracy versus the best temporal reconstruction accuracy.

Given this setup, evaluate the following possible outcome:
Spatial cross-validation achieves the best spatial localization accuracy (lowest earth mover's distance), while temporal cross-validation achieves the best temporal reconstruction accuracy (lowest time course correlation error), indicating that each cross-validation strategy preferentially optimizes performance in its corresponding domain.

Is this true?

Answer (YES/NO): NO